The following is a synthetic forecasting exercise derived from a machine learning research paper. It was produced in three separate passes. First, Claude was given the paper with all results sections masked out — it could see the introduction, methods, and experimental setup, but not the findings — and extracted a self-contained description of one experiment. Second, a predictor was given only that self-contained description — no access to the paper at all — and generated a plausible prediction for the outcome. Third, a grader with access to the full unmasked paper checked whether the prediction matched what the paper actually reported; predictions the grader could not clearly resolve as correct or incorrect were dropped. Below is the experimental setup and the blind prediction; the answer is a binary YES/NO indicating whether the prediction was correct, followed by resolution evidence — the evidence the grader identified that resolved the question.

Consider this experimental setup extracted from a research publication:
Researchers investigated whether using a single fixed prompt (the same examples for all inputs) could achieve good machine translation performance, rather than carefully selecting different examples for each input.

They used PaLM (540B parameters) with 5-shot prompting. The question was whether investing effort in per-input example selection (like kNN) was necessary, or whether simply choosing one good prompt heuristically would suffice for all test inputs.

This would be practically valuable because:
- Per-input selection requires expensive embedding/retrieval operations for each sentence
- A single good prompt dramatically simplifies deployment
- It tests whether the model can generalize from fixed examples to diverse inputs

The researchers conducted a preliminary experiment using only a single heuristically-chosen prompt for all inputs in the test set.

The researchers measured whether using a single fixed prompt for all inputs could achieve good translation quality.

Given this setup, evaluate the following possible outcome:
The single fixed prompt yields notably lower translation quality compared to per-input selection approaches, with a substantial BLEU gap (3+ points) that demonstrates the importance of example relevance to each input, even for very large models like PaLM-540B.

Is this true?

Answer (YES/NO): NO